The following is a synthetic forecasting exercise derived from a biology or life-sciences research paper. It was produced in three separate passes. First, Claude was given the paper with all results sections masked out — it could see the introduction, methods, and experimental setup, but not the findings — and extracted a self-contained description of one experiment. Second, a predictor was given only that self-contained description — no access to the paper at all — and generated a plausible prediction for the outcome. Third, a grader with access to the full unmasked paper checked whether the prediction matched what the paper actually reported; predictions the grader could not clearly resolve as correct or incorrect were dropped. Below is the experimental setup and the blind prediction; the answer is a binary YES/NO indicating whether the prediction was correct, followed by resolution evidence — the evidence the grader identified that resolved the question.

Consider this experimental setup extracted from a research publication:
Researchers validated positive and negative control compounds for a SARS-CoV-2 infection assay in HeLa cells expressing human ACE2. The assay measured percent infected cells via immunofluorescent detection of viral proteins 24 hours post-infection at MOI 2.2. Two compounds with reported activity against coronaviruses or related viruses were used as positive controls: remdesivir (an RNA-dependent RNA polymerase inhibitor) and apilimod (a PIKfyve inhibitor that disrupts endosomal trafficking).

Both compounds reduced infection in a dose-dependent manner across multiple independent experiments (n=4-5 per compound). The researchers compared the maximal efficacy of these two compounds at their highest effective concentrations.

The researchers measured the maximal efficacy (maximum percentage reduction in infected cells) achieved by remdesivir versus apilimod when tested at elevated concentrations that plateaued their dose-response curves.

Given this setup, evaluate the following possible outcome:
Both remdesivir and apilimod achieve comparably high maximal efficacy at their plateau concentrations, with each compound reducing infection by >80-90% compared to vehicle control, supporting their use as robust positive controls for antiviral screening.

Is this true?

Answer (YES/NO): NO